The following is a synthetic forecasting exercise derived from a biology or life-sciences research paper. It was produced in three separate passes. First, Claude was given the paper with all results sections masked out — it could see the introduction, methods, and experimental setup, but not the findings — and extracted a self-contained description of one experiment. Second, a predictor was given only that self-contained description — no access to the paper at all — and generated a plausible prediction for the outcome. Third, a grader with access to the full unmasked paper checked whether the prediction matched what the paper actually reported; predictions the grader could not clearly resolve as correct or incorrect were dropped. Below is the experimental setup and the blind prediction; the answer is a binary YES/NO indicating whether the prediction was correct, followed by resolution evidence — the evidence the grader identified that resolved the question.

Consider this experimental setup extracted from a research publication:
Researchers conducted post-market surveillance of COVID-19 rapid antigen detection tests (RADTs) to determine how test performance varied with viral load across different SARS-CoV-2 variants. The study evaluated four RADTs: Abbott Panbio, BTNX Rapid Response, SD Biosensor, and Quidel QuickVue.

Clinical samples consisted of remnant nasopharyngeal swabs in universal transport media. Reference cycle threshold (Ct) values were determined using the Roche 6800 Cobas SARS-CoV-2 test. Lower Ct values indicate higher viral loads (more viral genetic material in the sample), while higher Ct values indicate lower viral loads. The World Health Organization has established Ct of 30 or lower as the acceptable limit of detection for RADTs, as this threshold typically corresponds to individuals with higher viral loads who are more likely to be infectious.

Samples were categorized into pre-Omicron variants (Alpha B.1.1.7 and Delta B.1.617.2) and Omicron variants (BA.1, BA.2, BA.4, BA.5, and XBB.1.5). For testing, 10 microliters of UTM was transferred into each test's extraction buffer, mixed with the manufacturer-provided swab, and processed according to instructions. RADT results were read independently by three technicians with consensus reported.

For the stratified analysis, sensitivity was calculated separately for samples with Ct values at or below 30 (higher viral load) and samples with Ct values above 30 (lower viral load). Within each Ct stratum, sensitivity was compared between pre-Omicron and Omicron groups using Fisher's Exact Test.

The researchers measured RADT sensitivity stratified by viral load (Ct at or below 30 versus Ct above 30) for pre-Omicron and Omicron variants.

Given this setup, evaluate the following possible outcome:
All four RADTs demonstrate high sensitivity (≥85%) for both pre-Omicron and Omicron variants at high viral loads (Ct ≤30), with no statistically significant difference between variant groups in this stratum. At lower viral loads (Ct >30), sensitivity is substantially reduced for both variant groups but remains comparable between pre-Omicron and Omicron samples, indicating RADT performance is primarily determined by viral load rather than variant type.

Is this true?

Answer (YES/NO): NO